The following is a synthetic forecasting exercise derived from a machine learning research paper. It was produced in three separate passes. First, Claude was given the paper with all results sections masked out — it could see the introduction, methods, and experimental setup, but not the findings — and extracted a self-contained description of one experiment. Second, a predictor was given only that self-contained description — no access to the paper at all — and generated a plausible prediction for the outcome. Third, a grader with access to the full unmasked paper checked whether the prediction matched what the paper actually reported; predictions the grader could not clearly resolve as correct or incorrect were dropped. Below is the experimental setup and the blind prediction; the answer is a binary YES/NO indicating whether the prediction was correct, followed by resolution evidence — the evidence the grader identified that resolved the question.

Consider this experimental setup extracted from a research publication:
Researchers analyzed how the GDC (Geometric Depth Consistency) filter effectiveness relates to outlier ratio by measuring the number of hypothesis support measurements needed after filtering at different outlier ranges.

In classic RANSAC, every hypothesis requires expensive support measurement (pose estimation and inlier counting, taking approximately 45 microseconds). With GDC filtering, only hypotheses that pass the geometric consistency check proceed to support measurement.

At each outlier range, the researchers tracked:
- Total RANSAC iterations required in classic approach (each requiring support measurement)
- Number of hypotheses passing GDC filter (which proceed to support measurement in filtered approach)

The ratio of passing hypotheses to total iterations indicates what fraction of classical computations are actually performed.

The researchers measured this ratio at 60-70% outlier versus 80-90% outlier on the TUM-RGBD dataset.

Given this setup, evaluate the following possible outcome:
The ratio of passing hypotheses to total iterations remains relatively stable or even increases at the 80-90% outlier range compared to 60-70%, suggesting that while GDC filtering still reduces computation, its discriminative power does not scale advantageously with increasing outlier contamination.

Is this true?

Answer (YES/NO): NO